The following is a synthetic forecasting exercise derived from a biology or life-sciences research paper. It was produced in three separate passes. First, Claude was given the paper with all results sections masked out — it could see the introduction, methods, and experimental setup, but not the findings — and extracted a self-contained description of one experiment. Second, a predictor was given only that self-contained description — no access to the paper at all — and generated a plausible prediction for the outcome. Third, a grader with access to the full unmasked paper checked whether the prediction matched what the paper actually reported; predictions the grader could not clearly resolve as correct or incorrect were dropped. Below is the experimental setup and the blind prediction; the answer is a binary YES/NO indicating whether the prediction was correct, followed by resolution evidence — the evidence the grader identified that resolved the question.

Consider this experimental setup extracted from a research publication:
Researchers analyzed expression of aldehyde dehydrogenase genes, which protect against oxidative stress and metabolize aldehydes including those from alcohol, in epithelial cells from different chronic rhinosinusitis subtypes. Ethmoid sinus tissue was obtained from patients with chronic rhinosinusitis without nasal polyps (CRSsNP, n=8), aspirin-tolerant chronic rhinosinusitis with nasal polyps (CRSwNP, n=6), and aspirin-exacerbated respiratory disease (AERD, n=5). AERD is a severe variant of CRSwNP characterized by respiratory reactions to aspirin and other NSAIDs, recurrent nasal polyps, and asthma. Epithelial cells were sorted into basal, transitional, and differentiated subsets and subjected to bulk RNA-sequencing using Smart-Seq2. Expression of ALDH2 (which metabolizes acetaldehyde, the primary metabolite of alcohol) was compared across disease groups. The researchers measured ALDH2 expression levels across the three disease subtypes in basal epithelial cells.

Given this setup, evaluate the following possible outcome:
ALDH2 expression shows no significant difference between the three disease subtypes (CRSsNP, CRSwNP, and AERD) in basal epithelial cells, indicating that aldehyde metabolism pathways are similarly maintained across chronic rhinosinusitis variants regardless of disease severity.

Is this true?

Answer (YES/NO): NO